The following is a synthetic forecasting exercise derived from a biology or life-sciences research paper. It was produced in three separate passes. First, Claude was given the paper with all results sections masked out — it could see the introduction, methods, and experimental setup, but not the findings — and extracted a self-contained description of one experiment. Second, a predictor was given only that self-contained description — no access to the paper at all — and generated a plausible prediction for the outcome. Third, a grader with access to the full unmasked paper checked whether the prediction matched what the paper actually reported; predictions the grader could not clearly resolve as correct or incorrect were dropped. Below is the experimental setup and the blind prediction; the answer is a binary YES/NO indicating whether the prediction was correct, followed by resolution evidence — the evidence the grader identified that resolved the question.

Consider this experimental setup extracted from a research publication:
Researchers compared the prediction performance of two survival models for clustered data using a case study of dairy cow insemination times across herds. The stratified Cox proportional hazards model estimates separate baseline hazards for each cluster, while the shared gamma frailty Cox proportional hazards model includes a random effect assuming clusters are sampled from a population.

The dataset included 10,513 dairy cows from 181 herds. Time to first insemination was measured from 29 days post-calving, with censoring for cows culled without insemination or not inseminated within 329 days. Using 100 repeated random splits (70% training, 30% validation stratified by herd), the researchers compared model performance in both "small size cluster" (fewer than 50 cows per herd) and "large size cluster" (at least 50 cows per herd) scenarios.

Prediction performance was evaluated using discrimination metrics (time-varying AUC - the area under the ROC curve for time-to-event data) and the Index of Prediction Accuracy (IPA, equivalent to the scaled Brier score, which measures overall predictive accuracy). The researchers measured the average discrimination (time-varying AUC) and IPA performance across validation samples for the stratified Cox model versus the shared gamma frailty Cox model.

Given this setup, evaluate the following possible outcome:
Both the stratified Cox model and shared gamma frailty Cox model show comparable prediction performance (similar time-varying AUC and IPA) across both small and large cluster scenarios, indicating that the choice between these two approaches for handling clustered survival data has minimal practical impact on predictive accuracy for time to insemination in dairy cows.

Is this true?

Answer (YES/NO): YES